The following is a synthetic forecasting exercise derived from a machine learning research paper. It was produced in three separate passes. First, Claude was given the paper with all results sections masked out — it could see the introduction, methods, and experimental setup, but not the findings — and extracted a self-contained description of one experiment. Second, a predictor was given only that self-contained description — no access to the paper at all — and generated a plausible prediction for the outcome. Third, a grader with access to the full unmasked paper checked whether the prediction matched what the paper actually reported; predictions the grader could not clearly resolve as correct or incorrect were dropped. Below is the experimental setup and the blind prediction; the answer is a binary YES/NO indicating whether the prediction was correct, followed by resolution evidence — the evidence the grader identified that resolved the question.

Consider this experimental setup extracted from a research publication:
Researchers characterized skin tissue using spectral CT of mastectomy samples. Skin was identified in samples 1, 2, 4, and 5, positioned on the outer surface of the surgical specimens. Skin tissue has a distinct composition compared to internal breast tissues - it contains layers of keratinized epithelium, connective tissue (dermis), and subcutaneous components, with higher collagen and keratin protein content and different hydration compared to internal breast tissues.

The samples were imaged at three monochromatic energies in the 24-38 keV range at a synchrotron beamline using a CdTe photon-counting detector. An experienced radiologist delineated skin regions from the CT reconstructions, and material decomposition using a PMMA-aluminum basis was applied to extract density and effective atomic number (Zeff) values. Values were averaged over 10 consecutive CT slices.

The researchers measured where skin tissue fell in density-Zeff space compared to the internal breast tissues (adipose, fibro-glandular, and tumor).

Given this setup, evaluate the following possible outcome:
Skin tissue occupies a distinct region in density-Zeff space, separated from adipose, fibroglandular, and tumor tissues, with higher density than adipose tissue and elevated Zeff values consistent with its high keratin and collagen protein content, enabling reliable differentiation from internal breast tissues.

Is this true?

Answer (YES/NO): NO